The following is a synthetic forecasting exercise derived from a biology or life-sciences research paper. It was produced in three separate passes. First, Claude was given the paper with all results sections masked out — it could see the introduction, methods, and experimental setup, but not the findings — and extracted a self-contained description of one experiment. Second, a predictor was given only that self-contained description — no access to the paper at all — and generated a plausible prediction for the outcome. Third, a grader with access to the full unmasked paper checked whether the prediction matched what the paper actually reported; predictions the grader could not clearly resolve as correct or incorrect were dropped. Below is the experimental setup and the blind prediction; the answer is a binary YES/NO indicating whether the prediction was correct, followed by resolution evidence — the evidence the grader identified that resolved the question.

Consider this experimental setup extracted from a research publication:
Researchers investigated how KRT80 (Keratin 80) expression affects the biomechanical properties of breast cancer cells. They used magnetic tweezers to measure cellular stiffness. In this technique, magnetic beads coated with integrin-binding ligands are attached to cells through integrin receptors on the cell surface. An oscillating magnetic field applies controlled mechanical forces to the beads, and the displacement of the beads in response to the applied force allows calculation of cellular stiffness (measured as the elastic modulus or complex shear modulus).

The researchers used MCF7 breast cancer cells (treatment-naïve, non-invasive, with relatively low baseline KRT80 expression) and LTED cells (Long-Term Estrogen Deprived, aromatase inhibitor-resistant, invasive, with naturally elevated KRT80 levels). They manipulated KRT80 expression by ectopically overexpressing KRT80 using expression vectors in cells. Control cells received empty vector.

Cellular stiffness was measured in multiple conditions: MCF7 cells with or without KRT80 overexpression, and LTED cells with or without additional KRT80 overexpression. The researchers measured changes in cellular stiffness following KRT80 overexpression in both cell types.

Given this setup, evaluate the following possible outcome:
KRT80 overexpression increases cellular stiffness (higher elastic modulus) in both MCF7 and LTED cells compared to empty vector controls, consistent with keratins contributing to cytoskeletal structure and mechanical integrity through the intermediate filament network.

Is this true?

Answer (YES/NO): YES